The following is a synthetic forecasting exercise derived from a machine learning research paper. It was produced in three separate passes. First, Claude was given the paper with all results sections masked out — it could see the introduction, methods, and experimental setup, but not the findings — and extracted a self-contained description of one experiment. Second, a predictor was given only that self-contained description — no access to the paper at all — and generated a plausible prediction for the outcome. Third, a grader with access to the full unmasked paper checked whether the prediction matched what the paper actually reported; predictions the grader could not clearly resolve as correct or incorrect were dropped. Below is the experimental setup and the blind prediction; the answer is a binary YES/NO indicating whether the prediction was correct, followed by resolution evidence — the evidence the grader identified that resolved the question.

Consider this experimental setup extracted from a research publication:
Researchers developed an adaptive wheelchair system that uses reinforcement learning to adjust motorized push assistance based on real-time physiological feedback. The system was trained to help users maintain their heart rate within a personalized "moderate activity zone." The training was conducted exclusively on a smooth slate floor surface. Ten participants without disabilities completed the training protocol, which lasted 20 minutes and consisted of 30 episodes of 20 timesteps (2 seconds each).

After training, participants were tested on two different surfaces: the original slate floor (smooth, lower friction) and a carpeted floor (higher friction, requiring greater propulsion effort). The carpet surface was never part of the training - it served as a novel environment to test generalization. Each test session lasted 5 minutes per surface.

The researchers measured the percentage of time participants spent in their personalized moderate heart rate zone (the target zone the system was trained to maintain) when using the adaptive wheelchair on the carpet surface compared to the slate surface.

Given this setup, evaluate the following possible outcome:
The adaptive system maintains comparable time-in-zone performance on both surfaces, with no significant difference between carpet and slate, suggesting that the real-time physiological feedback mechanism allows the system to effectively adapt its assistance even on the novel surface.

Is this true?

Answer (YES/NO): NO